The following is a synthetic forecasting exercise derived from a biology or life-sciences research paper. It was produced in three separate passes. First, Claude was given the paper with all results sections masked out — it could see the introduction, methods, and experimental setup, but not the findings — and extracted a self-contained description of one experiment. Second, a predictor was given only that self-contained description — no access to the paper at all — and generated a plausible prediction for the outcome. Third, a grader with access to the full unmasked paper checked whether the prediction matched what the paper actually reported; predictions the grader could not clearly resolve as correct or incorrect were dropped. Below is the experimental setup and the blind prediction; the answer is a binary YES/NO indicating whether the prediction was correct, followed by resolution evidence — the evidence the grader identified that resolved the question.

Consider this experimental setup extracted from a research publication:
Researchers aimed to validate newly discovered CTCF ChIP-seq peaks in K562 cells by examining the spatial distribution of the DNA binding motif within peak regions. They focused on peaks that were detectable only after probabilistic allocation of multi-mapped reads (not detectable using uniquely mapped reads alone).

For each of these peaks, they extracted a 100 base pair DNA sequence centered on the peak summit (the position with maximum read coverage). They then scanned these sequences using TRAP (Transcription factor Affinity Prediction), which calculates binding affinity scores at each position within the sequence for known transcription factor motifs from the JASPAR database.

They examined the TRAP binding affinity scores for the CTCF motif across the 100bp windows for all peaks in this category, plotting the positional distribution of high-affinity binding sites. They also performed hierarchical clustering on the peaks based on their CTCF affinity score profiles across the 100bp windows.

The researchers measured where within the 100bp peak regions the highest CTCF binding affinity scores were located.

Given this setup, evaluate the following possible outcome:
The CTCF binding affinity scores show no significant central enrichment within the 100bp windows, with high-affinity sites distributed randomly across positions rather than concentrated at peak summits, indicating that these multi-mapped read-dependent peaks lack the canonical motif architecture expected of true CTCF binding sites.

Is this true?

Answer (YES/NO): NO